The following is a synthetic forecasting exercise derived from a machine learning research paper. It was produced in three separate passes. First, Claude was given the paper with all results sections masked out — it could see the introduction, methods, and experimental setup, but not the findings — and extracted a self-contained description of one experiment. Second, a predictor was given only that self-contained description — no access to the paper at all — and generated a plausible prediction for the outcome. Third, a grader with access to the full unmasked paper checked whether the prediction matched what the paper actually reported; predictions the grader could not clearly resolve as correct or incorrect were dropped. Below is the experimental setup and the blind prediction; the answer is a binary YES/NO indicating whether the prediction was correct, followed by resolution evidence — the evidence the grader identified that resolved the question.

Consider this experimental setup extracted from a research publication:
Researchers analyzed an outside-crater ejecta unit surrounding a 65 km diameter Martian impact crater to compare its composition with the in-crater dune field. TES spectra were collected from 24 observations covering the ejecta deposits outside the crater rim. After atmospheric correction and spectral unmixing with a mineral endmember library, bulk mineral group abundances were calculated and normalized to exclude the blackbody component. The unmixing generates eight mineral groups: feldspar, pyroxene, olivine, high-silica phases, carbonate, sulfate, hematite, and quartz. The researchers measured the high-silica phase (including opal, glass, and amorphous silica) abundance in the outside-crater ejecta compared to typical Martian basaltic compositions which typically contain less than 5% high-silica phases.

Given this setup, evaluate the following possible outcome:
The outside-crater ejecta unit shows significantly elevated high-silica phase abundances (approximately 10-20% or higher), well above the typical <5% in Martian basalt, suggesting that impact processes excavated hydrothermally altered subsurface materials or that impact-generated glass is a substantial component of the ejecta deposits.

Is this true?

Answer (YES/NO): YES